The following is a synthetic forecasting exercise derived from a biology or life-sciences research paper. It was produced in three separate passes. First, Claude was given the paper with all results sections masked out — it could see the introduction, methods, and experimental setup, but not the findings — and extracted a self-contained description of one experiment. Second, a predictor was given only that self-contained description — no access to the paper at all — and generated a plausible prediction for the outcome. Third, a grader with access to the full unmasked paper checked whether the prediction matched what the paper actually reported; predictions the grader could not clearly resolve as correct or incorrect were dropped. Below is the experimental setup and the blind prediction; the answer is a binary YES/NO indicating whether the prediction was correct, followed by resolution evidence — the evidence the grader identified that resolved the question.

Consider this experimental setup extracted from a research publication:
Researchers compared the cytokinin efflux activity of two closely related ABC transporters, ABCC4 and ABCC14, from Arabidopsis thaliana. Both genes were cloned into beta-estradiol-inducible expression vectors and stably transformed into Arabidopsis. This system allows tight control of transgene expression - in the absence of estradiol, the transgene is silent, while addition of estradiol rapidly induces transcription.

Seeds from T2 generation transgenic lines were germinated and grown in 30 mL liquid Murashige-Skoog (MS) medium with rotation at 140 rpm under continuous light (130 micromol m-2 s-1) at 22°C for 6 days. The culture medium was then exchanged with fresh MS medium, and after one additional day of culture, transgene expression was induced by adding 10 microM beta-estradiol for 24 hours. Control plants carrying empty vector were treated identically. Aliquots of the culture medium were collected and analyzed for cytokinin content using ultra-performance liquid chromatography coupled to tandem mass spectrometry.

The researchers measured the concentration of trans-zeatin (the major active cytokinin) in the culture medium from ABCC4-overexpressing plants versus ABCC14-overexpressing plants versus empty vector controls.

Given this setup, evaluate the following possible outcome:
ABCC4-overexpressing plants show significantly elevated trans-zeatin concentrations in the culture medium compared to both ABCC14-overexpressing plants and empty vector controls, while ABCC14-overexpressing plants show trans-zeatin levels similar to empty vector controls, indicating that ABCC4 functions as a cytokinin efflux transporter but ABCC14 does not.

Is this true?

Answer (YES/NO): NO